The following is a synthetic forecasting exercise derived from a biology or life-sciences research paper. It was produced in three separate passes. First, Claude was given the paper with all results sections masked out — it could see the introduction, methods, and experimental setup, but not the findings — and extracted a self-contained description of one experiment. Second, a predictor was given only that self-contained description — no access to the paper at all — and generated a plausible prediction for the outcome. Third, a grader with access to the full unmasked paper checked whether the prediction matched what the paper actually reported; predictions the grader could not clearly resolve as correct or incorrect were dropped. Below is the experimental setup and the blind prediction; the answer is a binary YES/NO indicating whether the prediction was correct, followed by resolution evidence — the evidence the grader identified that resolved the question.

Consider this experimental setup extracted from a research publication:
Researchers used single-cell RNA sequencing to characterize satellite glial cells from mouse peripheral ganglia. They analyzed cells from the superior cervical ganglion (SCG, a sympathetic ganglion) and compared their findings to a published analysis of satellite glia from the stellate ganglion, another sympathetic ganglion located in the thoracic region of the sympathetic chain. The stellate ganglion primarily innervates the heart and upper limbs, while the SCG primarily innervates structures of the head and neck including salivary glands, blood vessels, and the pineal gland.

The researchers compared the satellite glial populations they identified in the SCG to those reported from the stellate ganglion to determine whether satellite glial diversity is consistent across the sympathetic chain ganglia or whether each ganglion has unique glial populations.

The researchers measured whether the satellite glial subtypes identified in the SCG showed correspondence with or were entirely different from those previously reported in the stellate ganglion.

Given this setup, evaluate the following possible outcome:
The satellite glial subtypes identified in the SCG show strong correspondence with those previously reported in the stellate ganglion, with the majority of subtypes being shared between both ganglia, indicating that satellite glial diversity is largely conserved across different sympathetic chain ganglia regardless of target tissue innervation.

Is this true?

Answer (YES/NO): YES